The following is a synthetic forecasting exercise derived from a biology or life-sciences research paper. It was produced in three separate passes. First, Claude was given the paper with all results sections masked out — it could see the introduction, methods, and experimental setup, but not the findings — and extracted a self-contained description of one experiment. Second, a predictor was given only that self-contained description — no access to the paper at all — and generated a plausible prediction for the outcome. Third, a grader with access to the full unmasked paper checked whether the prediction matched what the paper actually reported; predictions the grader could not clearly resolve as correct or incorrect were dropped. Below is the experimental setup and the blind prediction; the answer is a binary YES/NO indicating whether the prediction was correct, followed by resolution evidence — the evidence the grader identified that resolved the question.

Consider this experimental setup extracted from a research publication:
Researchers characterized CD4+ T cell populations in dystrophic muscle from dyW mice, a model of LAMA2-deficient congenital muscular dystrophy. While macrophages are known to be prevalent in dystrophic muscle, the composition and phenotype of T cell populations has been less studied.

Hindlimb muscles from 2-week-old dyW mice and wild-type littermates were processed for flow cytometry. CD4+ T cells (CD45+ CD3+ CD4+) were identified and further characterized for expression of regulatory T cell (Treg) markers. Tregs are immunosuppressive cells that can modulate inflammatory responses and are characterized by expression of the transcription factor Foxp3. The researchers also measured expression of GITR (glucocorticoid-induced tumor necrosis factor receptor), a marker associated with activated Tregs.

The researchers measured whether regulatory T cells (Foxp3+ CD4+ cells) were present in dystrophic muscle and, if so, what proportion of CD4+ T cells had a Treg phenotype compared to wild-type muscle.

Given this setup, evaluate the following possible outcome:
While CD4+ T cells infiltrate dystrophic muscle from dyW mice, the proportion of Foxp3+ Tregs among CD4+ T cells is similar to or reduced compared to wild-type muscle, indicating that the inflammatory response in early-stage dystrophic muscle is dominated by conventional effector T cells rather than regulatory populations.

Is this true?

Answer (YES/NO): NO